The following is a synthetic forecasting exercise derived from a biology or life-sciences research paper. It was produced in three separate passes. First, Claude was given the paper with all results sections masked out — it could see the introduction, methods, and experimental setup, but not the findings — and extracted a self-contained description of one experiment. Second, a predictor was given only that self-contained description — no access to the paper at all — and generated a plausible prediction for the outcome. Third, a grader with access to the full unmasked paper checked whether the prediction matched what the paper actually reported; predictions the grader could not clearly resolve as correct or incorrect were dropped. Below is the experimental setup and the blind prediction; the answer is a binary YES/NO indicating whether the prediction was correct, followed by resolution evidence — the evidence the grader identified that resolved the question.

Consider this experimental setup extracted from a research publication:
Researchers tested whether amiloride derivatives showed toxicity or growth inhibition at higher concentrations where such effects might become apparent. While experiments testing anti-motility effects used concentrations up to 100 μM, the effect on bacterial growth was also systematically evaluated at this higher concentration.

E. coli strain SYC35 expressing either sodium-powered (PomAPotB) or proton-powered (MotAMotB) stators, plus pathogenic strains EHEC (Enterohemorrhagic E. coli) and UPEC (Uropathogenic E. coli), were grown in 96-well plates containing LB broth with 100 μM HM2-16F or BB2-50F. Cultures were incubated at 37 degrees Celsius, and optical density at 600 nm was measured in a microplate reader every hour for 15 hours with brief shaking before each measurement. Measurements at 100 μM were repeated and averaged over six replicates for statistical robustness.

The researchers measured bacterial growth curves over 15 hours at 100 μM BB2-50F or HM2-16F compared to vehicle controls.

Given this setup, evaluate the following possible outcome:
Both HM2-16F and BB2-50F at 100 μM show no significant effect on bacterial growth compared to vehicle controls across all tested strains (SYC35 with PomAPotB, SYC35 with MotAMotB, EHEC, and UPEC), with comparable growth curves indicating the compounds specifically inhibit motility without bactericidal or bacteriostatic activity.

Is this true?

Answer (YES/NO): NO